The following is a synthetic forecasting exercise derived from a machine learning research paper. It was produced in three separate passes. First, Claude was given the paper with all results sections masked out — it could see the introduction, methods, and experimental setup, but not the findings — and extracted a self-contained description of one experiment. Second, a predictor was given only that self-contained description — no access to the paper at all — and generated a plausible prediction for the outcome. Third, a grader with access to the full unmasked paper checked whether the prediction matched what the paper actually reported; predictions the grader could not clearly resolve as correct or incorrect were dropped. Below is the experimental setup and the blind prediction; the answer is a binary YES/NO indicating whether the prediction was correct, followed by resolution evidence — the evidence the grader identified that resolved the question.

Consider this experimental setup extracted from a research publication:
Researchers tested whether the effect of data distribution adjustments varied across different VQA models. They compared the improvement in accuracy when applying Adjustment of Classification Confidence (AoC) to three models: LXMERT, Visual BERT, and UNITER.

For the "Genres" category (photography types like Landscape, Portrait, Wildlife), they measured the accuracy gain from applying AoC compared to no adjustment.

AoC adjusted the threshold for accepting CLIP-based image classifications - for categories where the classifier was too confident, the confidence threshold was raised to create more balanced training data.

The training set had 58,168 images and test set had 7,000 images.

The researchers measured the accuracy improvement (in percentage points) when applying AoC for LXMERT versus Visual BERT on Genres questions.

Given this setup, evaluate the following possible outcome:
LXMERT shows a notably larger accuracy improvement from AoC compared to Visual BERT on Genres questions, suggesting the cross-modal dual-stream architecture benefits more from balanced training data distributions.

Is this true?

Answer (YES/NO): NO